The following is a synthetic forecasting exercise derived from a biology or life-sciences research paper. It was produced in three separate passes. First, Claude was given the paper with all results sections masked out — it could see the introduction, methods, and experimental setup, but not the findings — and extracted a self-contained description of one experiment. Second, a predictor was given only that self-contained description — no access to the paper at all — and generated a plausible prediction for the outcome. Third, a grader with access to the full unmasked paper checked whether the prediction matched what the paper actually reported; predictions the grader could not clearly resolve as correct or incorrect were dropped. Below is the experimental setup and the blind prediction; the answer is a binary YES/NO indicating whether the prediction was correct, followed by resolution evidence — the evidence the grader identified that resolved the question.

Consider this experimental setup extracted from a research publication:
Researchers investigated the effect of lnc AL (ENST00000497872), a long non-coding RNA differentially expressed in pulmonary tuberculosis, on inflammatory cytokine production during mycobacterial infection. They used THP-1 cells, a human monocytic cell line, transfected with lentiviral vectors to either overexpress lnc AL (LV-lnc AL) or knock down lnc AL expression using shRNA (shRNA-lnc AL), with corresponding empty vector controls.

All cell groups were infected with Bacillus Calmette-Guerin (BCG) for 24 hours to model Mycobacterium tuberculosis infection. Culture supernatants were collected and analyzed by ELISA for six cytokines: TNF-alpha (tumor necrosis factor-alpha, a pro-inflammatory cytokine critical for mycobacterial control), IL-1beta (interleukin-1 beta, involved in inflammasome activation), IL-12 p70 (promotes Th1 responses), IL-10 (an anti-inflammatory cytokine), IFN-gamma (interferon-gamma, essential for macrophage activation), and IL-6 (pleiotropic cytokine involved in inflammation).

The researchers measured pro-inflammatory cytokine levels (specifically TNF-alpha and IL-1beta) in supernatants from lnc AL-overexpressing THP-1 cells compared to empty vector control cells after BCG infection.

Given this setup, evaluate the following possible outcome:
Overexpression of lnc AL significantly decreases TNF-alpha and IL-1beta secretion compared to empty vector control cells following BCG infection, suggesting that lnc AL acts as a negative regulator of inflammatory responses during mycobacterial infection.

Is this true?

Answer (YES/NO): YES